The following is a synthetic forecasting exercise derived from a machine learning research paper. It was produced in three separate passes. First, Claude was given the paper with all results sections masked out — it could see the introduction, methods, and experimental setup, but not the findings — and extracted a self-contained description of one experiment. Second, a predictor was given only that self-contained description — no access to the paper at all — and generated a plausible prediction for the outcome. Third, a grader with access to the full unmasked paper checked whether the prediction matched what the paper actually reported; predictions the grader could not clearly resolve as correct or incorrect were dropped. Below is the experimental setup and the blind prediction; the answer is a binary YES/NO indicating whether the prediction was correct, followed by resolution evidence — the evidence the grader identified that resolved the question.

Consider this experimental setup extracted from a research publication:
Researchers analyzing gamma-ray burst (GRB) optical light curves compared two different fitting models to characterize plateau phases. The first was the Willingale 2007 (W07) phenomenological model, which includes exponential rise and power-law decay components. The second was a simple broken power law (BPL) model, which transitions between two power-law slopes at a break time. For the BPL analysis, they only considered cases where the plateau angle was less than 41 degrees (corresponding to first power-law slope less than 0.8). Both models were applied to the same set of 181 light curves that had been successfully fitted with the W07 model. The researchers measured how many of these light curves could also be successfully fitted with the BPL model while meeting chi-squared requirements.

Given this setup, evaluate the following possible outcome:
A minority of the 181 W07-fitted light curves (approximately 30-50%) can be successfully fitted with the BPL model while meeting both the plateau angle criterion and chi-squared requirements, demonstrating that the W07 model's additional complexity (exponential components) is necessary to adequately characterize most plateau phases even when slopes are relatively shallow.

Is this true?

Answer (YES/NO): NO